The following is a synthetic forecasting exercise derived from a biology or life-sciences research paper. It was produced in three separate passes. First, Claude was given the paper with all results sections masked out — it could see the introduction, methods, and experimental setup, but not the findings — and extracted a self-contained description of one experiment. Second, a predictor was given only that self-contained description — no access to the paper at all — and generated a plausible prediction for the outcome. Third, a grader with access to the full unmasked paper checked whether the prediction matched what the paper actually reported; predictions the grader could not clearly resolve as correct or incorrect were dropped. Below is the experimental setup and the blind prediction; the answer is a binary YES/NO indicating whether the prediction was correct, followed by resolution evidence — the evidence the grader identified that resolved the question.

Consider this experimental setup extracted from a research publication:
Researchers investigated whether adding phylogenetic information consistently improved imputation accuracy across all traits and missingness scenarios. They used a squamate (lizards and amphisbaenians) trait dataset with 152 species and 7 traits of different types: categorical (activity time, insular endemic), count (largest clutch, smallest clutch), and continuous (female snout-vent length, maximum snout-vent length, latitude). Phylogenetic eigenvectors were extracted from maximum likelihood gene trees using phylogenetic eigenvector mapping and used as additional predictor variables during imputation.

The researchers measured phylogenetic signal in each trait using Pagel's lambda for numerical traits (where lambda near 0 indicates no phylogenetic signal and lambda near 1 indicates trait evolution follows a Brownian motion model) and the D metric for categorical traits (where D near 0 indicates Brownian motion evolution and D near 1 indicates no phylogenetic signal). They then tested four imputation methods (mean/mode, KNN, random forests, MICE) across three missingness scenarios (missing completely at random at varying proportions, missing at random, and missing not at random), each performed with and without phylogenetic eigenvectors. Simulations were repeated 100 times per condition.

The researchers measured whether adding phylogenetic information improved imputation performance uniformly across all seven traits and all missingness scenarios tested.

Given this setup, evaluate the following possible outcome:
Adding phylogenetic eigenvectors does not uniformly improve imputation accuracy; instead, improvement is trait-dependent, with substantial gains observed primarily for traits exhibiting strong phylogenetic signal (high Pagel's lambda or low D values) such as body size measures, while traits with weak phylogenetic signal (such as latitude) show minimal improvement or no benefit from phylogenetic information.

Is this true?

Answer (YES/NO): NO